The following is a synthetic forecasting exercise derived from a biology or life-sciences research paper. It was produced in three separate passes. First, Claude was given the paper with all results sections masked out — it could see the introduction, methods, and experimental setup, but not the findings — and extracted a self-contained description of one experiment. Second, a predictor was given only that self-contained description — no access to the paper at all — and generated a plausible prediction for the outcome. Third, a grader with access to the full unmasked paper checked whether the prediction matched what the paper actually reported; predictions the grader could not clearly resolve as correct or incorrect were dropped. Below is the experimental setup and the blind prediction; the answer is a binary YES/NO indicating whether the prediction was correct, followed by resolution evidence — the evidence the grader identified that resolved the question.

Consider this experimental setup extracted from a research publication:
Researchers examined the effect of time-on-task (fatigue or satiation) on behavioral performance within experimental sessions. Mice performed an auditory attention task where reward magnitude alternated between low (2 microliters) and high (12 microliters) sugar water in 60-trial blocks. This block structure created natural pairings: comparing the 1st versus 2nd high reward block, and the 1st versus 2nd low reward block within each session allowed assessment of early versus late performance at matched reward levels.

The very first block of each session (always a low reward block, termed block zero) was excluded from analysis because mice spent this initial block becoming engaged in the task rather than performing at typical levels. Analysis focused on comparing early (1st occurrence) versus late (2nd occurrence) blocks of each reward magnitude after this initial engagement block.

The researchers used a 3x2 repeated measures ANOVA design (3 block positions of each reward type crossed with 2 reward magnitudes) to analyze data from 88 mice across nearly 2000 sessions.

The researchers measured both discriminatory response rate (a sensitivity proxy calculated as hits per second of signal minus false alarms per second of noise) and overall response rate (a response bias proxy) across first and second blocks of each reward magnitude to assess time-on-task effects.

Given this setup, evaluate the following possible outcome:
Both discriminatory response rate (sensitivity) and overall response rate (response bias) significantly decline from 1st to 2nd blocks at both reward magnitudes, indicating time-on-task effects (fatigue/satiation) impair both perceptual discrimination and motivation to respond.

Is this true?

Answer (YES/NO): YES